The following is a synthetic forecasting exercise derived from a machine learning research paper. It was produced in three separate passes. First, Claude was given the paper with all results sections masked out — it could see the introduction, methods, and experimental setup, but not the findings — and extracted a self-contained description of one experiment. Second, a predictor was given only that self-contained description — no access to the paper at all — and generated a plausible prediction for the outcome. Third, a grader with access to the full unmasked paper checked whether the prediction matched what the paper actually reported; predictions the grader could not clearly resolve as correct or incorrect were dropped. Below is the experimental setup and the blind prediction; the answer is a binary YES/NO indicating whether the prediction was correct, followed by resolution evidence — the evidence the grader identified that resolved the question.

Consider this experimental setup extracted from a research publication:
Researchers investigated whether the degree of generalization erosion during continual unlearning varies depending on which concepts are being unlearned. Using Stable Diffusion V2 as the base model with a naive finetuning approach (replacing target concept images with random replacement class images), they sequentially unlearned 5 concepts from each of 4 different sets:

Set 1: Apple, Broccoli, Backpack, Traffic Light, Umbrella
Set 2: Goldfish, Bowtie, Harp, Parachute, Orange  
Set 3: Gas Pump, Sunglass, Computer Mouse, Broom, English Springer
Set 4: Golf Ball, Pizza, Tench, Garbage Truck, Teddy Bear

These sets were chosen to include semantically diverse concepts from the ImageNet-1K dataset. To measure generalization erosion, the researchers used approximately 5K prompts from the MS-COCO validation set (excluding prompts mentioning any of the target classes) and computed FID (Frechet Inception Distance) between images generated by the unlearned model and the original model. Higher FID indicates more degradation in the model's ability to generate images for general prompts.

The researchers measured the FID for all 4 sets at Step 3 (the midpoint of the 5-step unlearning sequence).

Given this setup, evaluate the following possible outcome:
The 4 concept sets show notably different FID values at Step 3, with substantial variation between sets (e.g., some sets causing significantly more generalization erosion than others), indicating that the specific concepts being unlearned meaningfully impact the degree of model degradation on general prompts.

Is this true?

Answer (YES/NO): YES